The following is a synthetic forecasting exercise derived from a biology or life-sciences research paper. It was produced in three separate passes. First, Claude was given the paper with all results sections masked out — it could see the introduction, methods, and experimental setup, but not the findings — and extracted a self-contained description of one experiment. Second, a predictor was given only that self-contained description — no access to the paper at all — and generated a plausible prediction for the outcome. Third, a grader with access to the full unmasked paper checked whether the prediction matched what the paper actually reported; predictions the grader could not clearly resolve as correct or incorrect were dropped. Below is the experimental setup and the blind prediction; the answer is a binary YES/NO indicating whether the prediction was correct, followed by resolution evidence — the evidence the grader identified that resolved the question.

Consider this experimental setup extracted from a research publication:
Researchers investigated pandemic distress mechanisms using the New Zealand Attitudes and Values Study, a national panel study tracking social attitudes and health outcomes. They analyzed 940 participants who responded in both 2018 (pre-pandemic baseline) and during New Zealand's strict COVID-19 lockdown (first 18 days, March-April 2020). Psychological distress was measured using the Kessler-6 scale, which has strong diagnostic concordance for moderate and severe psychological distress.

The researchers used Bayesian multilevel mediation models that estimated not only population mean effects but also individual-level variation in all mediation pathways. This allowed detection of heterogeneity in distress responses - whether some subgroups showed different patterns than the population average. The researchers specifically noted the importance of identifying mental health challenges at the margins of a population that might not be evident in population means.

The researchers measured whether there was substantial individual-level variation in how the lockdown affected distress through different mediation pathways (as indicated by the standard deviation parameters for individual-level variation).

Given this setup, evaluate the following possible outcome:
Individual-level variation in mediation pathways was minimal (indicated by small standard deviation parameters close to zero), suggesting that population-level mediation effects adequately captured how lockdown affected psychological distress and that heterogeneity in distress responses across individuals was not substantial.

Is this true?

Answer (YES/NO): NO